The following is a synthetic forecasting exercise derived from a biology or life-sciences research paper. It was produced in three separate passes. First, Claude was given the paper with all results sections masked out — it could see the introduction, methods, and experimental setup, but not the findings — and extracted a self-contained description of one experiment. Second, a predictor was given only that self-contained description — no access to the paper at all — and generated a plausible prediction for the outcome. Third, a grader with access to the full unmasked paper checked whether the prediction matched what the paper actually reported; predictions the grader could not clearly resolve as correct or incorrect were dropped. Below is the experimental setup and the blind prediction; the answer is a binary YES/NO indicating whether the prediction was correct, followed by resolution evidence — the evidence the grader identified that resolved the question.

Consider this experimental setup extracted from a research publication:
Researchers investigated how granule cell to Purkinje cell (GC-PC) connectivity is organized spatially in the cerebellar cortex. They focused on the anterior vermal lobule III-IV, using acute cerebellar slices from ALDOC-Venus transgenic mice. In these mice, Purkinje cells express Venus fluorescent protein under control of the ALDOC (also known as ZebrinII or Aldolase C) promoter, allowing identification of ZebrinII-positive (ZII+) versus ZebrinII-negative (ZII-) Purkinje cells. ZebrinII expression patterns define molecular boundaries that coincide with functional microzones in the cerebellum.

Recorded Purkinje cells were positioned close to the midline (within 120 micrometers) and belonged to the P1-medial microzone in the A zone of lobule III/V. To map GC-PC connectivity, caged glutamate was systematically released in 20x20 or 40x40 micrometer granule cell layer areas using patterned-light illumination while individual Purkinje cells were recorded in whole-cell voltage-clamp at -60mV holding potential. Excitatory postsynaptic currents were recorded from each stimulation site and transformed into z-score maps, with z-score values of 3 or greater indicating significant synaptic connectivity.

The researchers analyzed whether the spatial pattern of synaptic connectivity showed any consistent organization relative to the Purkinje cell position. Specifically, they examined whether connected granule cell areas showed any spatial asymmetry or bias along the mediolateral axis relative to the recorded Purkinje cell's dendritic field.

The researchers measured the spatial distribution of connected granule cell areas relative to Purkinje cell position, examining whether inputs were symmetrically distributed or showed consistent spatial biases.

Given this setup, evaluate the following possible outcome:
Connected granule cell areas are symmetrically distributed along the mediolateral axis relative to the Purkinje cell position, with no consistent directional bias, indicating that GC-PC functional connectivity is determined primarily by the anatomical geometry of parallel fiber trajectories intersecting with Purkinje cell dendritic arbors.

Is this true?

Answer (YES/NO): NO